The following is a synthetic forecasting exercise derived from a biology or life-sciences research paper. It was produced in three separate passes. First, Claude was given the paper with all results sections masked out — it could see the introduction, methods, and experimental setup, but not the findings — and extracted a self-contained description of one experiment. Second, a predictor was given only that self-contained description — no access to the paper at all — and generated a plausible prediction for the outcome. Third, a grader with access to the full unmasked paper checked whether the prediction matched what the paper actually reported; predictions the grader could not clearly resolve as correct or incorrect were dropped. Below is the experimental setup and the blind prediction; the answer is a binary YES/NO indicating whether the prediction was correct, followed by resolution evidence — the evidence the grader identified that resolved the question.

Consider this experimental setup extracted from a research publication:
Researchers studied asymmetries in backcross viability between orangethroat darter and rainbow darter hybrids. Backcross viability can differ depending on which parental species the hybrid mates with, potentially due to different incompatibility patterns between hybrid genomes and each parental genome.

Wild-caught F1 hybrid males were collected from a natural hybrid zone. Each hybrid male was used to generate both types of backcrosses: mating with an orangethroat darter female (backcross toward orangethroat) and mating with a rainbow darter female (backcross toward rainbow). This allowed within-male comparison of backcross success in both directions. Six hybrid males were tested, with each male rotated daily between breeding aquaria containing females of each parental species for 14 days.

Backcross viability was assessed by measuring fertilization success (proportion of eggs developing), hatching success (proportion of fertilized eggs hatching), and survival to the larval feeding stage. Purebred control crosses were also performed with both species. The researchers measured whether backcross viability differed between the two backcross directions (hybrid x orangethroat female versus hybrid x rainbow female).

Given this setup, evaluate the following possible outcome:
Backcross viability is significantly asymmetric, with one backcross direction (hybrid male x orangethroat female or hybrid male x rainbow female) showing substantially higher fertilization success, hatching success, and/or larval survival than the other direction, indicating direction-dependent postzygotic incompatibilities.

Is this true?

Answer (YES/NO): NO